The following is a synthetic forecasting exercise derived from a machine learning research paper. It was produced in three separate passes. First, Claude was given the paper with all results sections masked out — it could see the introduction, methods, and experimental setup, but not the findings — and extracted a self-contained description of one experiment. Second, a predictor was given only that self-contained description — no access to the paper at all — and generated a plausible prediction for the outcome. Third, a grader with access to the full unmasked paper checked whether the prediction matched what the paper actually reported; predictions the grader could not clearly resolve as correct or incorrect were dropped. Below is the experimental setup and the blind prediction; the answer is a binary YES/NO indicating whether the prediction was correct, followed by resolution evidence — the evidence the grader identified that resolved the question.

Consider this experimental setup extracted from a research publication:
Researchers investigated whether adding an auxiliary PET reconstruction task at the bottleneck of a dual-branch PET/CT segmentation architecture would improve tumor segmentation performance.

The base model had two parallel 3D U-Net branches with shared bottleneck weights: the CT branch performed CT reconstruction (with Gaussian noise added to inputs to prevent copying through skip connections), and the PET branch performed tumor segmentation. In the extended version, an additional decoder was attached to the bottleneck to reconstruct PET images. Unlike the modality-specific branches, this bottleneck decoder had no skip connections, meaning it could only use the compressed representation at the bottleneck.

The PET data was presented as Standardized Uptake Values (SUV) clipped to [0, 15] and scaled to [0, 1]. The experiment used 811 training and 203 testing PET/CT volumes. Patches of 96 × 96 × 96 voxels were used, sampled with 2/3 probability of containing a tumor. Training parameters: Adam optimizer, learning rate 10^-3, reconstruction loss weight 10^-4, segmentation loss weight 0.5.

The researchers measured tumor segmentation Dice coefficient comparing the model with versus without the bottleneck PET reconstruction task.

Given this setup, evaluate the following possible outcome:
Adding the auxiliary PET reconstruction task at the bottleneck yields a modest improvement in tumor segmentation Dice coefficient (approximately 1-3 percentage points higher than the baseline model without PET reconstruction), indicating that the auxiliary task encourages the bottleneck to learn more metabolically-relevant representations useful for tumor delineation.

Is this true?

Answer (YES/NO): NO